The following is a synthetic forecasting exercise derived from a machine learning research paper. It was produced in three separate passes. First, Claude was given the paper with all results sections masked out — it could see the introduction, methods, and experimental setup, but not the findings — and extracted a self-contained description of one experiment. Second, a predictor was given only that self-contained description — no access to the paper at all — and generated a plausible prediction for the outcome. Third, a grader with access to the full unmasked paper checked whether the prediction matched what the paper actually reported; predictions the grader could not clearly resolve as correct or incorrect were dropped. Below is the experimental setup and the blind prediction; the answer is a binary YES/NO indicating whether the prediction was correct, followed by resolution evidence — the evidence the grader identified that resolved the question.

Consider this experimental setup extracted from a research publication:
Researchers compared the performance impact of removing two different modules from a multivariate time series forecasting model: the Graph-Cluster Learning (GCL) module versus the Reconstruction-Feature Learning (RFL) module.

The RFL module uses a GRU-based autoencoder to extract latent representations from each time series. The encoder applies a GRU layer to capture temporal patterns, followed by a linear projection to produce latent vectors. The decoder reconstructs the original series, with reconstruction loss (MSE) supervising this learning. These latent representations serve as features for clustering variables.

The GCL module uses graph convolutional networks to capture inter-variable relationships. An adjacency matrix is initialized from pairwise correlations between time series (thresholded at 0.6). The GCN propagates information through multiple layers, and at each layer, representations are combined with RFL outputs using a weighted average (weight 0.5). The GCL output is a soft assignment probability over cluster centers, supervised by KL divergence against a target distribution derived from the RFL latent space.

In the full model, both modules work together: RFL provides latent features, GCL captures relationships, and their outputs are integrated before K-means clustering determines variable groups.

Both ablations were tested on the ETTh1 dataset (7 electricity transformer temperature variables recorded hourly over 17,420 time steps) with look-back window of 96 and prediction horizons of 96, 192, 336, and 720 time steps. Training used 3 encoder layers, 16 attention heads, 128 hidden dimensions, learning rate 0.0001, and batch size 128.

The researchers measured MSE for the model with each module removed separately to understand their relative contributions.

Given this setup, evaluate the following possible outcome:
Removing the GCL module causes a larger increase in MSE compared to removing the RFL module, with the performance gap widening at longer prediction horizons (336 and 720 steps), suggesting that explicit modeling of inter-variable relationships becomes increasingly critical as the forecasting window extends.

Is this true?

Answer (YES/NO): NO